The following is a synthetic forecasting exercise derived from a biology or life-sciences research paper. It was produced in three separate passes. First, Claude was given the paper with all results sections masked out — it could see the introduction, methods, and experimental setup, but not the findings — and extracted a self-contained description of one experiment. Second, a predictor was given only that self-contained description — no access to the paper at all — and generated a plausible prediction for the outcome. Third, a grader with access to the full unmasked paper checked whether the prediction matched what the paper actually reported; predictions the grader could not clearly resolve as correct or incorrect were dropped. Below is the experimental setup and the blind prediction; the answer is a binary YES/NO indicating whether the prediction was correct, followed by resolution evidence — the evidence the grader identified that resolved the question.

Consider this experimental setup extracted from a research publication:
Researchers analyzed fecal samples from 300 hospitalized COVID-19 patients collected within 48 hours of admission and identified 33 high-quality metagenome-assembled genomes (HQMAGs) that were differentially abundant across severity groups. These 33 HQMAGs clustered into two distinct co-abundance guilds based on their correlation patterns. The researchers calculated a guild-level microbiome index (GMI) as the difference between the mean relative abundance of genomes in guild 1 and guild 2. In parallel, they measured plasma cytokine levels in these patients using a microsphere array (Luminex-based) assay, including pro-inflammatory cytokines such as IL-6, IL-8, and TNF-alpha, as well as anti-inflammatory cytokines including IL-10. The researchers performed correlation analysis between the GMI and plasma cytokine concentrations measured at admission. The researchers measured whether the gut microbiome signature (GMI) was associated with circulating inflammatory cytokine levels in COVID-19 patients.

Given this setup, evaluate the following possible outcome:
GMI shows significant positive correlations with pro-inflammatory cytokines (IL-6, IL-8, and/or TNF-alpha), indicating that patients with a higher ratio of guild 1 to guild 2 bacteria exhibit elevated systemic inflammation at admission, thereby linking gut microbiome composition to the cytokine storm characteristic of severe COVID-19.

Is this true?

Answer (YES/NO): NO